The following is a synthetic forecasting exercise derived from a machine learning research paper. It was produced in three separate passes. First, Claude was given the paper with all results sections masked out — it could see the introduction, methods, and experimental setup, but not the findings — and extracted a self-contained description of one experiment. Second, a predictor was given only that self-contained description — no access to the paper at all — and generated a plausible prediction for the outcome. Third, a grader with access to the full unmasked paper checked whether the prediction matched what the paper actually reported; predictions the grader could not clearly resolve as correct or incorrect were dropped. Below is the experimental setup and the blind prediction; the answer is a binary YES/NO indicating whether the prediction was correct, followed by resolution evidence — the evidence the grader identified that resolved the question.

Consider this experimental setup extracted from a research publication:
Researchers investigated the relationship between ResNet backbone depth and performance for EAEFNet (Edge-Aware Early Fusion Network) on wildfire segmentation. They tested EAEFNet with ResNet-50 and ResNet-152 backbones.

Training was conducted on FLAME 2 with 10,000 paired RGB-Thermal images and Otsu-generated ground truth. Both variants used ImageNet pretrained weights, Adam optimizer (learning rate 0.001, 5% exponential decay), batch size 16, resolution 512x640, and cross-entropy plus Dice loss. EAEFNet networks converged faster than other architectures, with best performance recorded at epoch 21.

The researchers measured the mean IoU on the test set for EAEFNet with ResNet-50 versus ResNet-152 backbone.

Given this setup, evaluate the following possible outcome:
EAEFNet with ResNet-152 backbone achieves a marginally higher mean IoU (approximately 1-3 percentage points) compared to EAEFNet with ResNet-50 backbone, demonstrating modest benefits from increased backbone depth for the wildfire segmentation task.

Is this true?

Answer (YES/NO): NO